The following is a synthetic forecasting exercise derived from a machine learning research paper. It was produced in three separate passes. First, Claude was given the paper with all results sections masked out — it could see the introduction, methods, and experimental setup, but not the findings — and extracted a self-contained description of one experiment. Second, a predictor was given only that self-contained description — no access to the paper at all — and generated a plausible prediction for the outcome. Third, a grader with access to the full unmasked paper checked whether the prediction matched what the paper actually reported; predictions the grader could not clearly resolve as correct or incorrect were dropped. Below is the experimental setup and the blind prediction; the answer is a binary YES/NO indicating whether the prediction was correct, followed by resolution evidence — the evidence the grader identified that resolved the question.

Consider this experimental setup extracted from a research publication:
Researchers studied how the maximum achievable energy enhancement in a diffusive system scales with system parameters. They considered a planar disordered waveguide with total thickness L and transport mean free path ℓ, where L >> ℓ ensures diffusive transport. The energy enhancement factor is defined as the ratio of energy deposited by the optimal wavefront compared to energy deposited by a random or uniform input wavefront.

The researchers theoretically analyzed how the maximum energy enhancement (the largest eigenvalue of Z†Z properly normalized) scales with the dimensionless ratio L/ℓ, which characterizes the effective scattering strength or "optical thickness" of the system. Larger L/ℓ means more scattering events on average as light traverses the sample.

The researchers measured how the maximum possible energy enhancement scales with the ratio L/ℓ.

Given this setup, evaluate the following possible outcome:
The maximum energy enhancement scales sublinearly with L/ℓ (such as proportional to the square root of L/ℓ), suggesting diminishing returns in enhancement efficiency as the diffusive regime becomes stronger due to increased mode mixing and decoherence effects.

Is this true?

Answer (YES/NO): NO